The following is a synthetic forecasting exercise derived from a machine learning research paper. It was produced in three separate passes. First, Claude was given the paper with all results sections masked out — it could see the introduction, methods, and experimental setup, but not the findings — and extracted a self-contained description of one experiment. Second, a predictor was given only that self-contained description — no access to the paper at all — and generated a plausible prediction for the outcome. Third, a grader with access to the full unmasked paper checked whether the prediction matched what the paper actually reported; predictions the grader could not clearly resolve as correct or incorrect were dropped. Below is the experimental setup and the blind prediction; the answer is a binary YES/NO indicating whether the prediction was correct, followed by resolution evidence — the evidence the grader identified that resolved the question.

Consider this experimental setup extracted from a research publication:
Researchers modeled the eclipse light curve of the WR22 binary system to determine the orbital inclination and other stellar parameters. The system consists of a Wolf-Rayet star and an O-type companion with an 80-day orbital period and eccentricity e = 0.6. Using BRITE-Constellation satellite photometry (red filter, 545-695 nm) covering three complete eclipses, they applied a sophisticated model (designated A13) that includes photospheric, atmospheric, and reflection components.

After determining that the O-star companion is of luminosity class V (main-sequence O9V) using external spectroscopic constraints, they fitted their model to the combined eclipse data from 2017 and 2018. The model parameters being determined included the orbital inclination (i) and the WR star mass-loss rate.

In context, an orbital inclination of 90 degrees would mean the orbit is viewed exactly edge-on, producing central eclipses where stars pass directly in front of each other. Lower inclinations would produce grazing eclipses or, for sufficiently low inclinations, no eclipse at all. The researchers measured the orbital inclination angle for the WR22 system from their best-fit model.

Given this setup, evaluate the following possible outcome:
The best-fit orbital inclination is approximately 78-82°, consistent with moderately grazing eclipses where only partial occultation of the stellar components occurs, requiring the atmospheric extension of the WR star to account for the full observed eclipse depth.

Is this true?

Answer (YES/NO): NO